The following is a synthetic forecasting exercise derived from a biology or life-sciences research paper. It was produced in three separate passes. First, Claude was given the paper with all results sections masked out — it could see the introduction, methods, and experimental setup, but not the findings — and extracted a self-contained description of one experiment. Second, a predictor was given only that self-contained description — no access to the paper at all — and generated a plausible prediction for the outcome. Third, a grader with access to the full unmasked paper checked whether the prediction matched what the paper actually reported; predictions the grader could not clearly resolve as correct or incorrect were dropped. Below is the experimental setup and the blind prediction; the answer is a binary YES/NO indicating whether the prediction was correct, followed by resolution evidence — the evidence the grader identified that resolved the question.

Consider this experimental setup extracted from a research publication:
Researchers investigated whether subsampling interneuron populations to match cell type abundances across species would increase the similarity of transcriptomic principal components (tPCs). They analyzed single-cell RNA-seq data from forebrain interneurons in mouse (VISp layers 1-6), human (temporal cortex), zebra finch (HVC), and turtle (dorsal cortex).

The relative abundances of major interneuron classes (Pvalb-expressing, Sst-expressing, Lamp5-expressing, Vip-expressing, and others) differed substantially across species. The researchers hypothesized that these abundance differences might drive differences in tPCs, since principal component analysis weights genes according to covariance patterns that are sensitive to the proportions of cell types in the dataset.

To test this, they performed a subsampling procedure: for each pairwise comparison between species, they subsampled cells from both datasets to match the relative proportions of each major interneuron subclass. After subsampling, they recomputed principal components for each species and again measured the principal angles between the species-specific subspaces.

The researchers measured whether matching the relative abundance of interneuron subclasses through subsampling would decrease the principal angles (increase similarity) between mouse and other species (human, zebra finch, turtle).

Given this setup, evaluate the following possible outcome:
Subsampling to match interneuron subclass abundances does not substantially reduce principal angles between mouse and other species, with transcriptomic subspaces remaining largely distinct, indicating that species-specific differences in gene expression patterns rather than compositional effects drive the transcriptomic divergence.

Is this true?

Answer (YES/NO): YES